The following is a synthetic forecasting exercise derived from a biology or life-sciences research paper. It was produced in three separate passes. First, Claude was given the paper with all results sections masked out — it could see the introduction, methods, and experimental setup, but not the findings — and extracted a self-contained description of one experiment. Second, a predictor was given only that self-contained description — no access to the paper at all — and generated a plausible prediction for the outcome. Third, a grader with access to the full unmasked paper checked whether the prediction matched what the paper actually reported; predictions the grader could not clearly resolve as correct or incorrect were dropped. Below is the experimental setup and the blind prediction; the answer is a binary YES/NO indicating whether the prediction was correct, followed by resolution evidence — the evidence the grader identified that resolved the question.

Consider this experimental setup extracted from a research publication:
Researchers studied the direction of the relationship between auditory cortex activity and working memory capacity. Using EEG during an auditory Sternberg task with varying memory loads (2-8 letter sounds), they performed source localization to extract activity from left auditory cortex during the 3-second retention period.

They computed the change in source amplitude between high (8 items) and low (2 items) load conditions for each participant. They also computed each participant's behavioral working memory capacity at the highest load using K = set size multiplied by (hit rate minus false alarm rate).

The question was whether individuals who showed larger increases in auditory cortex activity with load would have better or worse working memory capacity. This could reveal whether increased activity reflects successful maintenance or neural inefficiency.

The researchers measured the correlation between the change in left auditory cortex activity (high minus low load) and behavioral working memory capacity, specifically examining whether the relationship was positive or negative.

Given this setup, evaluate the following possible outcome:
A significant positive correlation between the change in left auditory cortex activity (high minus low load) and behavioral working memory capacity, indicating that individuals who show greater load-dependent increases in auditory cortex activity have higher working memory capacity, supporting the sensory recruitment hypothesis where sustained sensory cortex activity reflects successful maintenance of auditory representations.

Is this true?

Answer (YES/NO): NO